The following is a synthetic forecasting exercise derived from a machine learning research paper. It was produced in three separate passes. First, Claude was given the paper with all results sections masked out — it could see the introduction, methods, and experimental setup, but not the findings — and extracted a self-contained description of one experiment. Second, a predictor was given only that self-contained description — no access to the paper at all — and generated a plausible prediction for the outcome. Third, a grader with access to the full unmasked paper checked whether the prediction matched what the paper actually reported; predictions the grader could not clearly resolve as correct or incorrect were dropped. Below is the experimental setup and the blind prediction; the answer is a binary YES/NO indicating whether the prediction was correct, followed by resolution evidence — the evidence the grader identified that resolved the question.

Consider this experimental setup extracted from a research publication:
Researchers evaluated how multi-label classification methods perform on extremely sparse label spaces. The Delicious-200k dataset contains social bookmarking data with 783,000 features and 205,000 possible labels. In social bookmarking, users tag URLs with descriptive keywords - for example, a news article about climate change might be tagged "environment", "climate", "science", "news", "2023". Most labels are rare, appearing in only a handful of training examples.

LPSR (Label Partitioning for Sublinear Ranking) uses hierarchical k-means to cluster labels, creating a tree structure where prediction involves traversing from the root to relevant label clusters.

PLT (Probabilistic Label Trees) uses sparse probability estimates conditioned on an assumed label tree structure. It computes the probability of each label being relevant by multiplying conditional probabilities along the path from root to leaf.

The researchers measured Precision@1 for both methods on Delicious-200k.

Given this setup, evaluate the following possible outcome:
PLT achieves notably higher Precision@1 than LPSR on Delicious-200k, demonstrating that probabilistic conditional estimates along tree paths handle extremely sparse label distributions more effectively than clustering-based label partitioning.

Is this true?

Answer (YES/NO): YES